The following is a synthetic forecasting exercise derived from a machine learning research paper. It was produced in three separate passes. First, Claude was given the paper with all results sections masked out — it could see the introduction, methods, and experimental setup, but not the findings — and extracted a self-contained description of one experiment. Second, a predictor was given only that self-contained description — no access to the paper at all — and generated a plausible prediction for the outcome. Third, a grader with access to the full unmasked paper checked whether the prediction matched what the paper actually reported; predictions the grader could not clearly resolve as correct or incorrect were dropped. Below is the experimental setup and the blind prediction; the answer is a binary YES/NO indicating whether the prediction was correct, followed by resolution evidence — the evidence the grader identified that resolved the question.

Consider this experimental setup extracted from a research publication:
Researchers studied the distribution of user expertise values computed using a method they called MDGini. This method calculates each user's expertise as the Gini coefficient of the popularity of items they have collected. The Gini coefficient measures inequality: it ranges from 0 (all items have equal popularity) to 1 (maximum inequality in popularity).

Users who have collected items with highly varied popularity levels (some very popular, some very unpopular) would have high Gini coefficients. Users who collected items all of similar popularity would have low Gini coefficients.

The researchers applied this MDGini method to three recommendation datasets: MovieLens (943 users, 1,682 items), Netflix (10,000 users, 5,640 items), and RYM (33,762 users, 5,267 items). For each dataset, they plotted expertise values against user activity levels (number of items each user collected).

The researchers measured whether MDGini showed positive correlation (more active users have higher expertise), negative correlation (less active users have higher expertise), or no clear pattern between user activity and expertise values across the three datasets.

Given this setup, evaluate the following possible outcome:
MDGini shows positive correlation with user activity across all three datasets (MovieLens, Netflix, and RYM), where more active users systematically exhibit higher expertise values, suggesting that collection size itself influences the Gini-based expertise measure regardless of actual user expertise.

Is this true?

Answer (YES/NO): YES